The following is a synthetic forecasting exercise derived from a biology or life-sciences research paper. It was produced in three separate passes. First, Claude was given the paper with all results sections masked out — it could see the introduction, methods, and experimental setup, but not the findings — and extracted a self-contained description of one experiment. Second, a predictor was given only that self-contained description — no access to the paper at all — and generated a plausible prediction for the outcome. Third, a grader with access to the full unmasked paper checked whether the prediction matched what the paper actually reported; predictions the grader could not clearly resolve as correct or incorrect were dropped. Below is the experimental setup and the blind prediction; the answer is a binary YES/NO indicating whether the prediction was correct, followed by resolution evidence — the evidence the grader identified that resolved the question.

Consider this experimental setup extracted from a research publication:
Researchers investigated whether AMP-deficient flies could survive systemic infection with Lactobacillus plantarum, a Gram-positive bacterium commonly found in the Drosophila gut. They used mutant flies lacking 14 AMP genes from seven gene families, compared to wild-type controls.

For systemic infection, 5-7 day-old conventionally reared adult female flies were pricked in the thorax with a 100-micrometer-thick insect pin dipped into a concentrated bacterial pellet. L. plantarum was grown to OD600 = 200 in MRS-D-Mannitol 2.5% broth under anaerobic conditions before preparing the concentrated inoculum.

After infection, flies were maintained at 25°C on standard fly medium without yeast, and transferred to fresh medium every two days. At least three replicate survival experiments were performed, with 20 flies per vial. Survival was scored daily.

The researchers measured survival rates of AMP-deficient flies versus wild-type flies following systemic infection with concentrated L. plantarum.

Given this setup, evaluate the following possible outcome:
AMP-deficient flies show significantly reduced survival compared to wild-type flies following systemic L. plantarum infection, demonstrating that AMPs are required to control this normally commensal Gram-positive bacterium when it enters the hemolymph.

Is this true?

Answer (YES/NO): NO